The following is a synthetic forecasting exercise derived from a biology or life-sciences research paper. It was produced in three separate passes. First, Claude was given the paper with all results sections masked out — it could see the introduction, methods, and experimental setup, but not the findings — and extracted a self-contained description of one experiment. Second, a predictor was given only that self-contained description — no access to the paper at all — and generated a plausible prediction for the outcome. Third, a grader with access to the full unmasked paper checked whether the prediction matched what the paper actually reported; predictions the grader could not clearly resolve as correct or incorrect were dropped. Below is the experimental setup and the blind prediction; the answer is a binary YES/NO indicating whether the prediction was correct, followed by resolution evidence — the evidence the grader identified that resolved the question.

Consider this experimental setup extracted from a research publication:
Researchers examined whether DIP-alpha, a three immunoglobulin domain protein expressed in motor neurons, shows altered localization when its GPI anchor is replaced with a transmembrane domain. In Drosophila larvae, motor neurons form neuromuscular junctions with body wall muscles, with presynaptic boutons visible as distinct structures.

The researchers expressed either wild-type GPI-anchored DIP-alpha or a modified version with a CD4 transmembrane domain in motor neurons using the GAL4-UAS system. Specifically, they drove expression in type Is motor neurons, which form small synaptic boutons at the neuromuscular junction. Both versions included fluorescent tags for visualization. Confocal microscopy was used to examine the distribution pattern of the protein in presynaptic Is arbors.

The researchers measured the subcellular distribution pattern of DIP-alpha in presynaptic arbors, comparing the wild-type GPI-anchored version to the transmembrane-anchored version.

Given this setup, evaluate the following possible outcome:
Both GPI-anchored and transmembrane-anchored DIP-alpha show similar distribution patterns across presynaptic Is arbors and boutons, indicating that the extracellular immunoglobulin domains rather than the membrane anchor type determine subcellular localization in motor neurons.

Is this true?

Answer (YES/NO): NO